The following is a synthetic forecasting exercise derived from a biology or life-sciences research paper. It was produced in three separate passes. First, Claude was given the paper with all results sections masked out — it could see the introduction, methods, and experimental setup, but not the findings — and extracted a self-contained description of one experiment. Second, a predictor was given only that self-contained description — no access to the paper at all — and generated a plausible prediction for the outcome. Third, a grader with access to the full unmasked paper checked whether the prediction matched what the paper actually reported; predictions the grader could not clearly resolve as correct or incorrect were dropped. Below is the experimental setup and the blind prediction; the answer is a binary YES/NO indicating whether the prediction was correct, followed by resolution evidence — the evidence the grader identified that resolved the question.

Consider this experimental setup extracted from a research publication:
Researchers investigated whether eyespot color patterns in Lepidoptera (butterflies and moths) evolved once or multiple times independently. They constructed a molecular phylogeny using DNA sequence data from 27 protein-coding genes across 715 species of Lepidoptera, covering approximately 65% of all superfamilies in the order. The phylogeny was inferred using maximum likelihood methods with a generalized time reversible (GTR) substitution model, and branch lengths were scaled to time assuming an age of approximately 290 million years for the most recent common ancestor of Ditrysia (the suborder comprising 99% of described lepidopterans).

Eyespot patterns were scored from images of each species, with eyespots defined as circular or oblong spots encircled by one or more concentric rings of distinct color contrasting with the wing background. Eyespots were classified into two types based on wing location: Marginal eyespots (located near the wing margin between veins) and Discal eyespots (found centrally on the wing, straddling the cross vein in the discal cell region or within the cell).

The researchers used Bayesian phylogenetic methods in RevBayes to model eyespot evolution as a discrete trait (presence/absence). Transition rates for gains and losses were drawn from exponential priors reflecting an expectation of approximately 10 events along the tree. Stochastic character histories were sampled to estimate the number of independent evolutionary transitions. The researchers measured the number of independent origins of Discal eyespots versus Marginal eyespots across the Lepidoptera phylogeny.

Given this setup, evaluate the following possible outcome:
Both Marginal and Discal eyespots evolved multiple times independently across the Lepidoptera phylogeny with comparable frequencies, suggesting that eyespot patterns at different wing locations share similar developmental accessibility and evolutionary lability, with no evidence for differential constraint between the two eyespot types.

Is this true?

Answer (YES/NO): NO